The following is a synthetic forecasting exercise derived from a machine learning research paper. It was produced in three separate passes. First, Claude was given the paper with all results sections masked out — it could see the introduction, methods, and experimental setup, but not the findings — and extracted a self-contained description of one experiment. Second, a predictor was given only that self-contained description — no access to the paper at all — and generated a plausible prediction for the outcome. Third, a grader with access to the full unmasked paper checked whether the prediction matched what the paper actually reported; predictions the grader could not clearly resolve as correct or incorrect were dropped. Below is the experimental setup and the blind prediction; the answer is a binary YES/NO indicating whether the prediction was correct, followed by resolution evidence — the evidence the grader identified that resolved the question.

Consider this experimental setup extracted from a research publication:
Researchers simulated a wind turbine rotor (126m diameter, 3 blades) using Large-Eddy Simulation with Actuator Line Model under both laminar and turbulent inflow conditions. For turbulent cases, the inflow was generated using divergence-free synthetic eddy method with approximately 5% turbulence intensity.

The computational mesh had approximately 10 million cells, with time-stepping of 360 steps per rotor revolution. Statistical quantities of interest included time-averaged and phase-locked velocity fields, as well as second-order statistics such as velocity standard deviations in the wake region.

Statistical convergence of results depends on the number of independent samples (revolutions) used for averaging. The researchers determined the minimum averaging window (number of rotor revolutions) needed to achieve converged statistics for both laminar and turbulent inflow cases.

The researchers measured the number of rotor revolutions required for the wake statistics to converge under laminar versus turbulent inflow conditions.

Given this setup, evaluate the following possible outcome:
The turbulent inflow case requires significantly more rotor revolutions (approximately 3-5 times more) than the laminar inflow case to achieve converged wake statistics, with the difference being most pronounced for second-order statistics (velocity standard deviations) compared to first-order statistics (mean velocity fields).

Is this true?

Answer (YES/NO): NO